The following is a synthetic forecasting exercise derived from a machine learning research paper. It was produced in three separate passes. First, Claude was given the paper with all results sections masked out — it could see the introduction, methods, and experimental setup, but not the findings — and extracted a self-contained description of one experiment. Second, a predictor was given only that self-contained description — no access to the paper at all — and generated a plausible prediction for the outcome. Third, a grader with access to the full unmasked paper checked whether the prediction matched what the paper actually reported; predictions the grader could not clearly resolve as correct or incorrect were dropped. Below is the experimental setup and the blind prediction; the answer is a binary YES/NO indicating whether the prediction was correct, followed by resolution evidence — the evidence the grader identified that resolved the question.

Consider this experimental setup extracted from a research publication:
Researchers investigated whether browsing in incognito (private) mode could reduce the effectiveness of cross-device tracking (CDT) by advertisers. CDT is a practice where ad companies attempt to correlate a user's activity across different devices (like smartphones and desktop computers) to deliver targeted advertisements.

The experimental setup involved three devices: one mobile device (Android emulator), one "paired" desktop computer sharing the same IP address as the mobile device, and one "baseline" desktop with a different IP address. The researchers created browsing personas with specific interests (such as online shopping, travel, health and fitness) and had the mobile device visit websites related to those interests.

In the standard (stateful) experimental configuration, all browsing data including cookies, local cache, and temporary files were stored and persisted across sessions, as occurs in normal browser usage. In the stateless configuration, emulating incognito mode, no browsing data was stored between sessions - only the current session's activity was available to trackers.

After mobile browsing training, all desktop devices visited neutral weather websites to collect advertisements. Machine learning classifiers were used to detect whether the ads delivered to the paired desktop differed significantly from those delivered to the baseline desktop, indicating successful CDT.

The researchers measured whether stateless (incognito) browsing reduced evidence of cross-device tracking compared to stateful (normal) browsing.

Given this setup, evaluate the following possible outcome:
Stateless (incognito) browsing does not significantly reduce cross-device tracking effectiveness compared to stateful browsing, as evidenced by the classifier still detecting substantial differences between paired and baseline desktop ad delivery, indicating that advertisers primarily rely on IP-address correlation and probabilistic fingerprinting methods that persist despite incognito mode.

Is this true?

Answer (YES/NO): NO